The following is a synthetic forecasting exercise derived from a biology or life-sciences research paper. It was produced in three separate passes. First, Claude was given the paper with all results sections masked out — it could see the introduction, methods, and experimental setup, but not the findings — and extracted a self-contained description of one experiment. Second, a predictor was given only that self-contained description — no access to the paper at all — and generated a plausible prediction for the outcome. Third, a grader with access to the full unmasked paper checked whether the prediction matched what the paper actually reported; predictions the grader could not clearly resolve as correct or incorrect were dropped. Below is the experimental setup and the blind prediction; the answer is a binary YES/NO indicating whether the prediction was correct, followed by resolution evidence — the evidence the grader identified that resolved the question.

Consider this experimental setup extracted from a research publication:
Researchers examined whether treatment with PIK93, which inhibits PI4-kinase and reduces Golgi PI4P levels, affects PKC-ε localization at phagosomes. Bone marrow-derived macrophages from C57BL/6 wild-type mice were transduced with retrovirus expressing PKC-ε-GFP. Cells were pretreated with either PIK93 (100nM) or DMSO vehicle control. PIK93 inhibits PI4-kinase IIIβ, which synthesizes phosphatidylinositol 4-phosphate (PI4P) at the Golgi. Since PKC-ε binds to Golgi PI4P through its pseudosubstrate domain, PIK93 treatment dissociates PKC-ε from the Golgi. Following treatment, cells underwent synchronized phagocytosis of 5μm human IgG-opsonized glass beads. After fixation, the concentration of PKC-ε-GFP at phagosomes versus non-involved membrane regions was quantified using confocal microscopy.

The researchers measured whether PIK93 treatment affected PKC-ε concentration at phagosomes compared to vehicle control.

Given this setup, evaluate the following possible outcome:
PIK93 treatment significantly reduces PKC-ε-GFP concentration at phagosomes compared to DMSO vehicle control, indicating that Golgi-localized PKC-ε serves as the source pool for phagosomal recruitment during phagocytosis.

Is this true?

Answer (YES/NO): YES